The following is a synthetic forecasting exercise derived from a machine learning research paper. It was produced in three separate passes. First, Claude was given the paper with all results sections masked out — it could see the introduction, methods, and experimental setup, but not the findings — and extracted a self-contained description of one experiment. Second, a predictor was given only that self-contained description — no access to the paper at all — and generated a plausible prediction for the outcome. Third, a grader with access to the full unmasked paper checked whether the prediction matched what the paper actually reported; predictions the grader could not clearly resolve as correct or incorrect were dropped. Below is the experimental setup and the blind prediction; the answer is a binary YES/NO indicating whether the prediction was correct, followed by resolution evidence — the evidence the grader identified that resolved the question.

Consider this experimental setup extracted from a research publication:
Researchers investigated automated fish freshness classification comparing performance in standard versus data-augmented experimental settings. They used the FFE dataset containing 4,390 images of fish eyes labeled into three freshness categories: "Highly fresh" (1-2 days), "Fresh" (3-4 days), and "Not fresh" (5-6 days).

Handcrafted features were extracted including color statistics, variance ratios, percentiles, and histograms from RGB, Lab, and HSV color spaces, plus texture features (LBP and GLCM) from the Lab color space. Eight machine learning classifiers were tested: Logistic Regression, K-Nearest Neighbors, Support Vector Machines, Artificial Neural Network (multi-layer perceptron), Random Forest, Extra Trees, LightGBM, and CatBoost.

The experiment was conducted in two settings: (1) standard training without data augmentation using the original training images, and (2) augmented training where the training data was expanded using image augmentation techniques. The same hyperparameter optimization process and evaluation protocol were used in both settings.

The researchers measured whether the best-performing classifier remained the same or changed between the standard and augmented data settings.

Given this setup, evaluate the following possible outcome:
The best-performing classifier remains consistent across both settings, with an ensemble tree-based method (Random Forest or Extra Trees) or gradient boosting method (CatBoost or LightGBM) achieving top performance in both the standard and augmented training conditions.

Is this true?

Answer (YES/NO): YES